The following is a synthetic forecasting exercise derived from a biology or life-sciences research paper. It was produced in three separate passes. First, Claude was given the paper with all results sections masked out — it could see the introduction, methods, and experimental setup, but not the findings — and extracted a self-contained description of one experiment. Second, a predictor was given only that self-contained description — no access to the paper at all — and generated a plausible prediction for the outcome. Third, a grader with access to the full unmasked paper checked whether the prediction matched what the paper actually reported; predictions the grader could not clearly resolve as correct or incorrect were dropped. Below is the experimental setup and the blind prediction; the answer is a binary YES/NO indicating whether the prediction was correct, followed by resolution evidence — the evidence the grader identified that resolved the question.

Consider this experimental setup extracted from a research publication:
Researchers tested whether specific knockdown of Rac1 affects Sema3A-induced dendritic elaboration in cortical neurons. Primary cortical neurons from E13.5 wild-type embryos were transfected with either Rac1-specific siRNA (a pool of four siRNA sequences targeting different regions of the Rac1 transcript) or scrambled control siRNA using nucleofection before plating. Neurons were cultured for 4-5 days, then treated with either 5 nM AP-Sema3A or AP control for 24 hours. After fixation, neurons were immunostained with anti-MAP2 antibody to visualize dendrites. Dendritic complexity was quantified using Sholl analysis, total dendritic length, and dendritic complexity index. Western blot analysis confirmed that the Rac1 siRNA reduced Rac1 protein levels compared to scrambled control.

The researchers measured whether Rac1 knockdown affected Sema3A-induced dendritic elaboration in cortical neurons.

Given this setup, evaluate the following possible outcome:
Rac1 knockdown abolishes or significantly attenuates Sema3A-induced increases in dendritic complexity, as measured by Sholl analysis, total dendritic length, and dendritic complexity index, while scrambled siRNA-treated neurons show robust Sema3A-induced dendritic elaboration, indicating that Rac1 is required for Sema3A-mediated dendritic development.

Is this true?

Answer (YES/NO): YES